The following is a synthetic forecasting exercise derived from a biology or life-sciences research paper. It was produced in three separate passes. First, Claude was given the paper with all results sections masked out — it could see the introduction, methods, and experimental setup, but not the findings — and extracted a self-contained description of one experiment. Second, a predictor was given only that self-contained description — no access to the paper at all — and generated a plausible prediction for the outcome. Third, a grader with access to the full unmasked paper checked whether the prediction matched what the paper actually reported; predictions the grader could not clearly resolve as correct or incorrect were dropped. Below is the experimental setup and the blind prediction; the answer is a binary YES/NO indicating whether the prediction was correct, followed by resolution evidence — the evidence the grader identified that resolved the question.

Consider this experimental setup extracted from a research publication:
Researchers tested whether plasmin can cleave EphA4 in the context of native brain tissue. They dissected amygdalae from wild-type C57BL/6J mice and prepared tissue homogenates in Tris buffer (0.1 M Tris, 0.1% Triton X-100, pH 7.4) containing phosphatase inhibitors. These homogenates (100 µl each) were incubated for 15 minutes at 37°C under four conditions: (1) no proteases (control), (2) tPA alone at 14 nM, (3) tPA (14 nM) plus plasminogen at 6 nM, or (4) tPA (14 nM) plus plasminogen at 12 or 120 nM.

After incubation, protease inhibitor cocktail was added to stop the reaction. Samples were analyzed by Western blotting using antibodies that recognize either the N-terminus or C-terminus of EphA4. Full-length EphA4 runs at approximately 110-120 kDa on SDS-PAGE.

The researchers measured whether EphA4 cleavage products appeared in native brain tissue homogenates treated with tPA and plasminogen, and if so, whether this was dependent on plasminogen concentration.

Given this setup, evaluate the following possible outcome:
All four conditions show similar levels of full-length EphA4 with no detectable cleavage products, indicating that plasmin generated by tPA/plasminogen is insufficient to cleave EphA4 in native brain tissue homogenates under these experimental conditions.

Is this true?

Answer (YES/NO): NO